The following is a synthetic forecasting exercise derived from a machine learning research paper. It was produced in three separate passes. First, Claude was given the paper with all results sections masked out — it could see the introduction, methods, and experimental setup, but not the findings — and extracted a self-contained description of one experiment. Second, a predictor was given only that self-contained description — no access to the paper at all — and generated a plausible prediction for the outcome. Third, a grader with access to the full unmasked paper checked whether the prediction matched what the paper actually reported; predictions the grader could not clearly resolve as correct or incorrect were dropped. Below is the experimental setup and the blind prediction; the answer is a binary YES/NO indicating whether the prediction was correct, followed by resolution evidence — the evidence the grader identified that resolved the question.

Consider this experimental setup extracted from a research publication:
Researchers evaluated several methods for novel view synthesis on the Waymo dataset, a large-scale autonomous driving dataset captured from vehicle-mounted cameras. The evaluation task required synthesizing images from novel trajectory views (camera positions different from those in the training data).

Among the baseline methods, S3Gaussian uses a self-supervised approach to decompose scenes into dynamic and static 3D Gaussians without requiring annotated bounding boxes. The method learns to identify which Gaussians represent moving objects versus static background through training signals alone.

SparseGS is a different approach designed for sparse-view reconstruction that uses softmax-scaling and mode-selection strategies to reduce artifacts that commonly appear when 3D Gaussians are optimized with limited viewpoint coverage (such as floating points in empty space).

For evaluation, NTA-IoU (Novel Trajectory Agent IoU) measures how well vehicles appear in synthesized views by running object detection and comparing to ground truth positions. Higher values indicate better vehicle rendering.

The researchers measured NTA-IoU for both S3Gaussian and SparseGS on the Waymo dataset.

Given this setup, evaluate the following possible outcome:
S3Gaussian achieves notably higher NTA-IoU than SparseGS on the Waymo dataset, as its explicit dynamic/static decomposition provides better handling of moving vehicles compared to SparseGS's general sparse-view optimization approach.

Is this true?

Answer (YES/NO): NO